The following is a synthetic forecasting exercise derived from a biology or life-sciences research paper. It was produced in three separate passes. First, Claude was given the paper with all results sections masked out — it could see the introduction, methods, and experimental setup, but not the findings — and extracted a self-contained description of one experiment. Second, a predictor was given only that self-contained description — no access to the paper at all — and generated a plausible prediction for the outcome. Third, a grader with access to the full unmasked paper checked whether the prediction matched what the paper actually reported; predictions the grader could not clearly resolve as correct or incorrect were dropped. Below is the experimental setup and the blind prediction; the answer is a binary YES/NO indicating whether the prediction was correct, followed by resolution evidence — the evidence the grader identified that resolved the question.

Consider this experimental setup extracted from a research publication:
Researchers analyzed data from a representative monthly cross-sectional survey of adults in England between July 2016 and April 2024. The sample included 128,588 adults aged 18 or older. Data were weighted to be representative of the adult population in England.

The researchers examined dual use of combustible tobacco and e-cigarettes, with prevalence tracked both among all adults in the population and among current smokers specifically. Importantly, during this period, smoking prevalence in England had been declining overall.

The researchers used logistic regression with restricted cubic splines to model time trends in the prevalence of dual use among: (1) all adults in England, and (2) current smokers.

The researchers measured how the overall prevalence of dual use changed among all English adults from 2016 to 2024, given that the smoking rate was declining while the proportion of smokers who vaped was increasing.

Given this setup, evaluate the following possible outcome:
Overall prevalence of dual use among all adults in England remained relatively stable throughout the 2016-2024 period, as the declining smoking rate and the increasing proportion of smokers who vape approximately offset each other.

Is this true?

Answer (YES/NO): NO